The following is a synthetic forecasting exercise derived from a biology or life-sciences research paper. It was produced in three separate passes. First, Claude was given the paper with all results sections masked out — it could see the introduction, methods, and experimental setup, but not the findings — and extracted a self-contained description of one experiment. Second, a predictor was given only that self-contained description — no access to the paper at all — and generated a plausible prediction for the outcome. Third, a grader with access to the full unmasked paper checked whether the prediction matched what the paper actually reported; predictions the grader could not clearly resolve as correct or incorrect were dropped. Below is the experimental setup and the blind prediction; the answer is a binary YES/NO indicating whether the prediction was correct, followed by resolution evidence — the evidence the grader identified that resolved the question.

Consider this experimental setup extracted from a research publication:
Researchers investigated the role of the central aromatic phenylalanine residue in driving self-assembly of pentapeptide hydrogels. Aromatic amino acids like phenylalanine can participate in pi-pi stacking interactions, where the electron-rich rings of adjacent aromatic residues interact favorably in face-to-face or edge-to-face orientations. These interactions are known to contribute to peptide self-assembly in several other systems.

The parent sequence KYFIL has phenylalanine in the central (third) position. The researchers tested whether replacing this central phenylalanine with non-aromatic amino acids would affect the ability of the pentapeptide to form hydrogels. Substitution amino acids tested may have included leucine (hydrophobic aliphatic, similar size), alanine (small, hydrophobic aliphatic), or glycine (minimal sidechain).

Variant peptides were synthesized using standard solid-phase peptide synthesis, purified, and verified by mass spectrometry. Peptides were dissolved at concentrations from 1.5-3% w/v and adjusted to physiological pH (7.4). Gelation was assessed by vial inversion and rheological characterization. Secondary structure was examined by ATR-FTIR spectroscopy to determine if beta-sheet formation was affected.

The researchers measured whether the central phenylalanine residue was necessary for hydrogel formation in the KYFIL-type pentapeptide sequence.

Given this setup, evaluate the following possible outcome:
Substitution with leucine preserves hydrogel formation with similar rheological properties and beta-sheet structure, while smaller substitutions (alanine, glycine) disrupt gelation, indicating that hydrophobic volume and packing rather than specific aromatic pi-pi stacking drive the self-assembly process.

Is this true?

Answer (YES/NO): NO